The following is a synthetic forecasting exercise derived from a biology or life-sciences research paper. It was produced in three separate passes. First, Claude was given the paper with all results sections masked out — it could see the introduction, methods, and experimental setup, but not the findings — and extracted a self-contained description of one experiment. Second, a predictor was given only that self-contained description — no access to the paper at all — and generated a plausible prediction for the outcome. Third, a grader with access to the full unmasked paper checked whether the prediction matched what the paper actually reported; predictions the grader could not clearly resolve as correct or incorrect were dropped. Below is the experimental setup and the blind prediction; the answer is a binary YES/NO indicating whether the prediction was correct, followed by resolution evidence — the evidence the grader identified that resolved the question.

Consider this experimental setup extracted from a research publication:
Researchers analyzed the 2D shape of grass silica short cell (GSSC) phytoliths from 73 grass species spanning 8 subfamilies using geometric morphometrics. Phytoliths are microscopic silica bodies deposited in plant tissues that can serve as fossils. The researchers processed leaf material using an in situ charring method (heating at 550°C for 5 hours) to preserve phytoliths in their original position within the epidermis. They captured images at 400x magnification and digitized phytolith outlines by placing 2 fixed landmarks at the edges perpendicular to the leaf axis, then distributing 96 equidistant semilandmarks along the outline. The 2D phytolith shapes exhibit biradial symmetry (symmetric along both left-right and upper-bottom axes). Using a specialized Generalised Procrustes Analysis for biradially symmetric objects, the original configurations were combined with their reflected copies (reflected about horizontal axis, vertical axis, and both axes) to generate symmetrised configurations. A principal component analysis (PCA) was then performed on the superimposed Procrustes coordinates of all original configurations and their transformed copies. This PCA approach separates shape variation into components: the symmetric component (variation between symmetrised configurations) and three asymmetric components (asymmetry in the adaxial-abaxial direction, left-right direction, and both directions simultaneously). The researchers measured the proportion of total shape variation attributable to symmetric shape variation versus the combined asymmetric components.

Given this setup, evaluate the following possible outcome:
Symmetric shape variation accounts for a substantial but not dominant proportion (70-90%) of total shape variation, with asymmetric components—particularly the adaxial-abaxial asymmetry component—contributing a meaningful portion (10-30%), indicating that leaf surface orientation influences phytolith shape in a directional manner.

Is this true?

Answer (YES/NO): NO